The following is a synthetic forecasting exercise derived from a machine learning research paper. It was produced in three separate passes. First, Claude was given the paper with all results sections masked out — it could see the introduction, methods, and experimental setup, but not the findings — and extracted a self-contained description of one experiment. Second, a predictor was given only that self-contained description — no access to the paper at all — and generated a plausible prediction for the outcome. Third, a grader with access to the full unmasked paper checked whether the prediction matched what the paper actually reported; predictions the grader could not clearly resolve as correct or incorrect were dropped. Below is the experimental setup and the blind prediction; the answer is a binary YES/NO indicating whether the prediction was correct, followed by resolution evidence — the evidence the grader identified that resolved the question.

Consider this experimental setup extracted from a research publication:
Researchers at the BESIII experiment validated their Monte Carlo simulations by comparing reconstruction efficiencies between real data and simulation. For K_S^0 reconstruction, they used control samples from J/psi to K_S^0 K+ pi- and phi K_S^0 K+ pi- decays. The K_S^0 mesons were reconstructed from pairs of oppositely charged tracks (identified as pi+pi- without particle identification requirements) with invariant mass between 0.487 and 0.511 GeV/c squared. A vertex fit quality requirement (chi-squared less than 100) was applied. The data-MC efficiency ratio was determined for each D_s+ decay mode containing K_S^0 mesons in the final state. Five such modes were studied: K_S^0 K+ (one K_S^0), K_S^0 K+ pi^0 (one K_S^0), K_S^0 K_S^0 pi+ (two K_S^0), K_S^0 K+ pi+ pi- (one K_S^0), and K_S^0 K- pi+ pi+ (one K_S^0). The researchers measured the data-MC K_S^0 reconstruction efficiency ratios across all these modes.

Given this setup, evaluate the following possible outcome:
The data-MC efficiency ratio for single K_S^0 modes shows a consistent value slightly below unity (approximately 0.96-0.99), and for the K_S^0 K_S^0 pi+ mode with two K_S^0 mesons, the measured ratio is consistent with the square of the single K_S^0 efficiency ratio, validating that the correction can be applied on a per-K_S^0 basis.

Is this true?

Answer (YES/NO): NO